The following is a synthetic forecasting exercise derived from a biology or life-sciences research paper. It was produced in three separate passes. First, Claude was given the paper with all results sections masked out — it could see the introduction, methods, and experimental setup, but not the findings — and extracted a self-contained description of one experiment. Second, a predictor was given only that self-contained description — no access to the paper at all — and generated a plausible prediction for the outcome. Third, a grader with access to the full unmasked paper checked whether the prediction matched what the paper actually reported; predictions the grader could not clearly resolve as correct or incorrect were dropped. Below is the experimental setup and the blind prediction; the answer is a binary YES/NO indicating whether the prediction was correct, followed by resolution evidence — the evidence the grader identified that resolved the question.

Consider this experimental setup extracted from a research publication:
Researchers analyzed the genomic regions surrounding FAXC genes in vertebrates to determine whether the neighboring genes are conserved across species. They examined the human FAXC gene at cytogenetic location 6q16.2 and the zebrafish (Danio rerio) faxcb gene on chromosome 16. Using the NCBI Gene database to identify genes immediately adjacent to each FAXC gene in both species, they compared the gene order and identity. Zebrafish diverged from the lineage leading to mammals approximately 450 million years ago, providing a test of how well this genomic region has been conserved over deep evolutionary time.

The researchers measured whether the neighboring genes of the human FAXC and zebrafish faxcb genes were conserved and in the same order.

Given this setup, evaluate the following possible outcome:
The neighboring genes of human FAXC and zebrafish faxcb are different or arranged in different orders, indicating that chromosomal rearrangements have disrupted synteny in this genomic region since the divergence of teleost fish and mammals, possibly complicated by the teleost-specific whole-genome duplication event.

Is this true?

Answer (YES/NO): NO